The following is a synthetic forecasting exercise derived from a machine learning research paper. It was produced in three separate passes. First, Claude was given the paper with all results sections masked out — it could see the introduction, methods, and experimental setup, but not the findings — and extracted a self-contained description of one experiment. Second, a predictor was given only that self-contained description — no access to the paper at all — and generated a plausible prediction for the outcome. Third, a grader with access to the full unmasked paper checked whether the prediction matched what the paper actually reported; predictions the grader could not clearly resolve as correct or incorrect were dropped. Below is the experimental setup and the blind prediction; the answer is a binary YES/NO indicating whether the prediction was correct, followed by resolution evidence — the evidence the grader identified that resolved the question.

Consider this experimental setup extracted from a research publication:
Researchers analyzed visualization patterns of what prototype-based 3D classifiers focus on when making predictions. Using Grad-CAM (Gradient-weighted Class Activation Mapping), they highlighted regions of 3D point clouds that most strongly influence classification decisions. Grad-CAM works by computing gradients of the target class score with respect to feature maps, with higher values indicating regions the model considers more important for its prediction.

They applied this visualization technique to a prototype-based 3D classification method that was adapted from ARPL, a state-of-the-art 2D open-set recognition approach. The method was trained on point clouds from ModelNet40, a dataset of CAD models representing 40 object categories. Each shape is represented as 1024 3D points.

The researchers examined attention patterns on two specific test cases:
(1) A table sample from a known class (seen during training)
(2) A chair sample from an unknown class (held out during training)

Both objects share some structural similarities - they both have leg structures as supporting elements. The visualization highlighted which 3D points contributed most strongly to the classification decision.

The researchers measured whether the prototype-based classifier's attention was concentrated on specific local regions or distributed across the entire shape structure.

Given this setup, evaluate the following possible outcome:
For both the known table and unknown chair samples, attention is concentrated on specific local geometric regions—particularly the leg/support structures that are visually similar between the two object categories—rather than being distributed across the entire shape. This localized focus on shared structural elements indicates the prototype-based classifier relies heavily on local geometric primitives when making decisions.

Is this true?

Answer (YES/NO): YES